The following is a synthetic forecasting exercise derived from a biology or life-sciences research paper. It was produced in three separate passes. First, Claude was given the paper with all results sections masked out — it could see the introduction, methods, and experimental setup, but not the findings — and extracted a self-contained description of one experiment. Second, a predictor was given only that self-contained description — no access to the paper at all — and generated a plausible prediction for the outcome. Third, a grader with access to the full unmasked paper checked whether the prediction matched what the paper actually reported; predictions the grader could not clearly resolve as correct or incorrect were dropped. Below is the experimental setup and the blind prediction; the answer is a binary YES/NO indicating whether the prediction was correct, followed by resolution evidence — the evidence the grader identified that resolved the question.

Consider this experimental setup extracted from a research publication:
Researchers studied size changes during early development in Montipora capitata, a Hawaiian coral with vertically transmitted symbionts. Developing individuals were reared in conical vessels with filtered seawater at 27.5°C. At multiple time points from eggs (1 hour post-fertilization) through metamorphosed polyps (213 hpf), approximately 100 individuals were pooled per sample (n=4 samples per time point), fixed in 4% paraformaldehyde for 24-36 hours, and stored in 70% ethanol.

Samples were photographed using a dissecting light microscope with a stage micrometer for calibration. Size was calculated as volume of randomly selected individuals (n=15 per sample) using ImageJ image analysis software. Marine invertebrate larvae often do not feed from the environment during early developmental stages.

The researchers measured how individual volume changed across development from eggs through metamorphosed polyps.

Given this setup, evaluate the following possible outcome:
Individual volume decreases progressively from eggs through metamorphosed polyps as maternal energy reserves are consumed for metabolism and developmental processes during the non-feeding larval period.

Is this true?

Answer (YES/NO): NO